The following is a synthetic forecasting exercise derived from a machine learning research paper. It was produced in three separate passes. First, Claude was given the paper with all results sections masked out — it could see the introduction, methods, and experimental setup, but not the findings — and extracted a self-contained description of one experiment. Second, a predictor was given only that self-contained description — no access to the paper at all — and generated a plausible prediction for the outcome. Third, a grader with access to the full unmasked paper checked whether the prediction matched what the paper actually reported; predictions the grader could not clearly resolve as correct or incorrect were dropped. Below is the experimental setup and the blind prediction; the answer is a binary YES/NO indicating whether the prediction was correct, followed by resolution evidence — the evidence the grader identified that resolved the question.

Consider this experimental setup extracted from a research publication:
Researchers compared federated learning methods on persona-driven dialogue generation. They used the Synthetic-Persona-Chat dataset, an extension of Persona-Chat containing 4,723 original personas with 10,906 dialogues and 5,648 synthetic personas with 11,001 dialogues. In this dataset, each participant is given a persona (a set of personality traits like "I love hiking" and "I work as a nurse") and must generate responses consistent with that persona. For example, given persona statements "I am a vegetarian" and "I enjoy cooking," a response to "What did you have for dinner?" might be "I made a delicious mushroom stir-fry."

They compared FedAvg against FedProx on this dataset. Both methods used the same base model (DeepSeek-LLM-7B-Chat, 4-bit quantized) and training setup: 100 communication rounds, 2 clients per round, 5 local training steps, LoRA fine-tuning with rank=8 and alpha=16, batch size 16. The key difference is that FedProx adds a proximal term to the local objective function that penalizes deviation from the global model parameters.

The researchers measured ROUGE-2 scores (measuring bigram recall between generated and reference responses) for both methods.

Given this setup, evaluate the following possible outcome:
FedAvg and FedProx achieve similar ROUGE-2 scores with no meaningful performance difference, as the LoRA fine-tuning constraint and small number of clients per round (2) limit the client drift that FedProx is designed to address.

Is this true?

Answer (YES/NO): YES